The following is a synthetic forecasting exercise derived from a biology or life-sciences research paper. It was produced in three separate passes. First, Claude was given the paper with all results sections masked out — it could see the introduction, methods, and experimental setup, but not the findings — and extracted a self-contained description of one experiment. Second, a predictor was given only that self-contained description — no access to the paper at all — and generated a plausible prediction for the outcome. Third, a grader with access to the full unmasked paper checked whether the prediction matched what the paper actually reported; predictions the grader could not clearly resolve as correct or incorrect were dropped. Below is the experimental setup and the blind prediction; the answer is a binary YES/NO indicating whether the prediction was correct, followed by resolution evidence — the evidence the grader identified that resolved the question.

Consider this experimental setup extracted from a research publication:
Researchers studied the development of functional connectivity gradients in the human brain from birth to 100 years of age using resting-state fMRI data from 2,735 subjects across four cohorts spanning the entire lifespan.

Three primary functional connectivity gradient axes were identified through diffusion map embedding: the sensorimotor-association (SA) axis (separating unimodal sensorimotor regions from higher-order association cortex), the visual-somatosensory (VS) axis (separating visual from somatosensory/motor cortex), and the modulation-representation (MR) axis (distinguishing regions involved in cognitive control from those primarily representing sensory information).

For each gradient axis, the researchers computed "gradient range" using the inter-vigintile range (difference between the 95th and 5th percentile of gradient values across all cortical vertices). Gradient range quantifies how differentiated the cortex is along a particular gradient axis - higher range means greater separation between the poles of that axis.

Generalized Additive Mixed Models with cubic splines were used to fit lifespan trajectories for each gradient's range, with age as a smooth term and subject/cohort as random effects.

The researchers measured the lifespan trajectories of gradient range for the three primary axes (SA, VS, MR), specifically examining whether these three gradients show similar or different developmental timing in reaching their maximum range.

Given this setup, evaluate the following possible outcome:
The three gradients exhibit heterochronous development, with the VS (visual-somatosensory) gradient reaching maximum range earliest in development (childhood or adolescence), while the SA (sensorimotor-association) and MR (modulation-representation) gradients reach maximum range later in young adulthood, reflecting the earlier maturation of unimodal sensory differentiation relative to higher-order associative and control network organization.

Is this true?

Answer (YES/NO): NO